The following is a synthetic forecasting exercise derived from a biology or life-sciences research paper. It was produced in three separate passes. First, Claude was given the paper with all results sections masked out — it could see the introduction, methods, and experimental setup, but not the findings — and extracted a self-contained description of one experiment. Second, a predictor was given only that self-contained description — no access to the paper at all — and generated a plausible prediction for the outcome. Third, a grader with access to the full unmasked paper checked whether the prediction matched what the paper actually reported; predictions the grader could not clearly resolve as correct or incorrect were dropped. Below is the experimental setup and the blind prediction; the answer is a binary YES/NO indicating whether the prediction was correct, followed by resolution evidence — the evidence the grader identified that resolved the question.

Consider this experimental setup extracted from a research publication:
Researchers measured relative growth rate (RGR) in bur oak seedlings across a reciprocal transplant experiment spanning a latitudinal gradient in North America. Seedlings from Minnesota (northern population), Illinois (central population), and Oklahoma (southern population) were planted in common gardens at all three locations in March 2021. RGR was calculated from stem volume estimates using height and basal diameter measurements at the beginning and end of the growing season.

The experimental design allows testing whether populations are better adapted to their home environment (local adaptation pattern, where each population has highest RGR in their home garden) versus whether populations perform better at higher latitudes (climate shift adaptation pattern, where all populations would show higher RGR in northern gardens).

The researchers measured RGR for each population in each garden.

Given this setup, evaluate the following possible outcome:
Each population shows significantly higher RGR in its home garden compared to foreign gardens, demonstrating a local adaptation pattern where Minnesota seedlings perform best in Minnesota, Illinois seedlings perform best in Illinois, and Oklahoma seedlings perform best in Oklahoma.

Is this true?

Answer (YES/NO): NO